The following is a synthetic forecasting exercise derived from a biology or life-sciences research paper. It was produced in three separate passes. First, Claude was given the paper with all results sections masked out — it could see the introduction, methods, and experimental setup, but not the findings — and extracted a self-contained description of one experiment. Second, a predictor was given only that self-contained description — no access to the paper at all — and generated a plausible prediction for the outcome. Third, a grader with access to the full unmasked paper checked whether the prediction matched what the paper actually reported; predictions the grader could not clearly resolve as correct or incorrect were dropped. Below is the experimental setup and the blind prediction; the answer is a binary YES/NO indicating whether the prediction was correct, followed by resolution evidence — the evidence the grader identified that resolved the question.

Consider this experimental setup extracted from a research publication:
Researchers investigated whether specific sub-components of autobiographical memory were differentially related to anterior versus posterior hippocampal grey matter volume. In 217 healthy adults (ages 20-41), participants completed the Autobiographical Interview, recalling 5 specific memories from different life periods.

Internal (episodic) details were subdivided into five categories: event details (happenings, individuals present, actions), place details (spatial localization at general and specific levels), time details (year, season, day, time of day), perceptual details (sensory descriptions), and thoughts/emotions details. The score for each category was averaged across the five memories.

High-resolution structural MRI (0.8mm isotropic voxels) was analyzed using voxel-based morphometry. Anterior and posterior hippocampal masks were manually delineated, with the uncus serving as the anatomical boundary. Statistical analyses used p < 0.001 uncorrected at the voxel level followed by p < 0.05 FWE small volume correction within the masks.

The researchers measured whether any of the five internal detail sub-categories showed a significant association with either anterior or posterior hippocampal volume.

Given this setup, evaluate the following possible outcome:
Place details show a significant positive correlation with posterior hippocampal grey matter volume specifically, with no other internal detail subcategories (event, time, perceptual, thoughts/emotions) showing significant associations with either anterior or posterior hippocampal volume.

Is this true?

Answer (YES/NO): NO